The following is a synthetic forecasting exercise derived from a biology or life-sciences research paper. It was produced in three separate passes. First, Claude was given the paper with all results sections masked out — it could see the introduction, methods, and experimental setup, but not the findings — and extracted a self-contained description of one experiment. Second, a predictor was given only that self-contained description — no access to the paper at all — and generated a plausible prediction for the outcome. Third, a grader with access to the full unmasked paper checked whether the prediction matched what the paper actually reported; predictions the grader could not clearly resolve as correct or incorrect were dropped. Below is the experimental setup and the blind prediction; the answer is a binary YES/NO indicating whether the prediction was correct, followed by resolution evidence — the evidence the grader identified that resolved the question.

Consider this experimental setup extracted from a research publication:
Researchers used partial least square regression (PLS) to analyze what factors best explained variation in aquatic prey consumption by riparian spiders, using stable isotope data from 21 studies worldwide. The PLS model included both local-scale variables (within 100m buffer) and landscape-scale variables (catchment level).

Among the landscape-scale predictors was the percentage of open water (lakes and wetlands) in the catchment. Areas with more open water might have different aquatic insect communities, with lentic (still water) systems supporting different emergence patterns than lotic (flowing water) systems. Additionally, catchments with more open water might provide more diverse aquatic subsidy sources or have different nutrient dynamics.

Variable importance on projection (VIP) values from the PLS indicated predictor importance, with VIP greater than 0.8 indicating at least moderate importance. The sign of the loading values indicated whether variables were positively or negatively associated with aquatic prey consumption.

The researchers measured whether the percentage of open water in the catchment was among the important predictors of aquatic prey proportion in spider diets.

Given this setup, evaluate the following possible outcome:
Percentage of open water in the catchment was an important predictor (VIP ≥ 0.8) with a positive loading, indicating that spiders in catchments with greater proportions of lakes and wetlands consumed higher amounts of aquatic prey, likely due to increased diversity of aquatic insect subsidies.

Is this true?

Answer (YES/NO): NO